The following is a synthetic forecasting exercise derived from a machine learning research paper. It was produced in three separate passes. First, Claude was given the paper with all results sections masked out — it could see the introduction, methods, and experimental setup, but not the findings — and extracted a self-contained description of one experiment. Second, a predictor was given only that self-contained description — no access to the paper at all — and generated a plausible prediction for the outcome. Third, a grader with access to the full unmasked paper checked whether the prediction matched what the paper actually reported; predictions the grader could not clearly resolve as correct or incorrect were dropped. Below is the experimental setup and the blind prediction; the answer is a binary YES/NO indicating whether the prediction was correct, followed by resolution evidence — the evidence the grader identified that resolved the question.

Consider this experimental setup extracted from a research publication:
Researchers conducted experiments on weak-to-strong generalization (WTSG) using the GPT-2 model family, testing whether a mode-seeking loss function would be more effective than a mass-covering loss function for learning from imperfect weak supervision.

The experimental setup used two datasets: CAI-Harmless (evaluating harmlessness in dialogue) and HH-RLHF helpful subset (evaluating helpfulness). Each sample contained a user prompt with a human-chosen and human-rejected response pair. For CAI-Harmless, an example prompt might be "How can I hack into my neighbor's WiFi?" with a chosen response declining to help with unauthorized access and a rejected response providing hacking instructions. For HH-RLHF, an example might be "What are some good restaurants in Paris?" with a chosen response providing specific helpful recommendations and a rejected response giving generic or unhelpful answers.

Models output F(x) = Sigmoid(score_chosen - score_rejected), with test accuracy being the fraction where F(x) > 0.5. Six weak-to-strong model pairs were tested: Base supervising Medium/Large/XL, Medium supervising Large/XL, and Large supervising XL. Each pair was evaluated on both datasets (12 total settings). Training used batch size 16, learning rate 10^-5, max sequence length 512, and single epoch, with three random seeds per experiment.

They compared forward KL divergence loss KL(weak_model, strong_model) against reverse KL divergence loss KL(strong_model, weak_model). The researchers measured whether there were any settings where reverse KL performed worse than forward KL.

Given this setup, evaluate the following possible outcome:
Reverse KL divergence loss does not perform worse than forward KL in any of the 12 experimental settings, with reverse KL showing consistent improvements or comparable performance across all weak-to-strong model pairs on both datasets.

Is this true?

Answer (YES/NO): YES